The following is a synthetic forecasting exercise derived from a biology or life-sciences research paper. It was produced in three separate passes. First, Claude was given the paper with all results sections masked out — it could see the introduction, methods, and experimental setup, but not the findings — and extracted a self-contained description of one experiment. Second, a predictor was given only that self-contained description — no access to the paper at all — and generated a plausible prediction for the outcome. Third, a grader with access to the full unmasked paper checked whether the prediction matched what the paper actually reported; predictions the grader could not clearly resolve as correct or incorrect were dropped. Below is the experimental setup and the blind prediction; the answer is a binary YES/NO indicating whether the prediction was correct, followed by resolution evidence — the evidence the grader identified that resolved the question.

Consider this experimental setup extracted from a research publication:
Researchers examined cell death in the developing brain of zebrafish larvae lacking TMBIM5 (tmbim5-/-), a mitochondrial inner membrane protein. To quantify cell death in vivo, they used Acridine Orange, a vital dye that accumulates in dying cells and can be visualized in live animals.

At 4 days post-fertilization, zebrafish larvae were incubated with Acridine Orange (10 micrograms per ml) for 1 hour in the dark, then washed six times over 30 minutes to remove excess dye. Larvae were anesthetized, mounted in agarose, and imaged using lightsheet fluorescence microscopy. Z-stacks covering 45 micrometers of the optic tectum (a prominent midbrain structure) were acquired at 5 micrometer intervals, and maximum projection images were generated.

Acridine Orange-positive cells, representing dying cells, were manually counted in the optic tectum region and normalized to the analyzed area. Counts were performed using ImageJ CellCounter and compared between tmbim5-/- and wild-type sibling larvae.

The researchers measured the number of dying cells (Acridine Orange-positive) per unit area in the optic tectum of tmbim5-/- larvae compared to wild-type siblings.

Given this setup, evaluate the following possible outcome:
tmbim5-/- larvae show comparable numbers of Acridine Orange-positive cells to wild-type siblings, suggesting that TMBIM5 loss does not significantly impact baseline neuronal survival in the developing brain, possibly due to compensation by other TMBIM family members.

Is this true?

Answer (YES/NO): NO